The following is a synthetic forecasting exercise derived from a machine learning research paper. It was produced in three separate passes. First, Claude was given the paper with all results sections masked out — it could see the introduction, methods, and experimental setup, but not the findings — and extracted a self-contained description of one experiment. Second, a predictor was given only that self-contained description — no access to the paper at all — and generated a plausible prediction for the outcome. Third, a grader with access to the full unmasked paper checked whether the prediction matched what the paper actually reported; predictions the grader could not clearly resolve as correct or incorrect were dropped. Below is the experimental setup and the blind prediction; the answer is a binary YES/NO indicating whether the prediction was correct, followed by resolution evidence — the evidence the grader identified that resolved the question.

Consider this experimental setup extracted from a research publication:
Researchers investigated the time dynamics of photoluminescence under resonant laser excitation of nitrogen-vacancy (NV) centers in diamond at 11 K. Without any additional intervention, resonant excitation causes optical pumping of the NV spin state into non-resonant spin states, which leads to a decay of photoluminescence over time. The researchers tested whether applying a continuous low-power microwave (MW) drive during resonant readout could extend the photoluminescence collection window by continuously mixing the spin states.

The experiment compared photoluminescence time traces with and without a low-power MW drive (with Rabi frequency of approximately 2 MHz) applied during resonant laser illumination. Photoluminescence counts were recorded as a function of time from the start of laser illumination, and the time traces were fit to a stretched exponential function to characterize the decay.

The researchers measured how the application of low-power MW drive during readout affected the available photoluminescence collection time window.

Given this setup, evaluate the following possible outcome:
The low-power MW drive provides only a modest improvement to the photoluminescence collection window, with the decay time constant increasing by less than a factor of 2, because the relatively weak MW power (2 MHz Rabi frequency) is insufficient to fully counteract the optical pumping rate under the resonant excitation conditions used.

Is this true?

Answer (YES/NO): NO